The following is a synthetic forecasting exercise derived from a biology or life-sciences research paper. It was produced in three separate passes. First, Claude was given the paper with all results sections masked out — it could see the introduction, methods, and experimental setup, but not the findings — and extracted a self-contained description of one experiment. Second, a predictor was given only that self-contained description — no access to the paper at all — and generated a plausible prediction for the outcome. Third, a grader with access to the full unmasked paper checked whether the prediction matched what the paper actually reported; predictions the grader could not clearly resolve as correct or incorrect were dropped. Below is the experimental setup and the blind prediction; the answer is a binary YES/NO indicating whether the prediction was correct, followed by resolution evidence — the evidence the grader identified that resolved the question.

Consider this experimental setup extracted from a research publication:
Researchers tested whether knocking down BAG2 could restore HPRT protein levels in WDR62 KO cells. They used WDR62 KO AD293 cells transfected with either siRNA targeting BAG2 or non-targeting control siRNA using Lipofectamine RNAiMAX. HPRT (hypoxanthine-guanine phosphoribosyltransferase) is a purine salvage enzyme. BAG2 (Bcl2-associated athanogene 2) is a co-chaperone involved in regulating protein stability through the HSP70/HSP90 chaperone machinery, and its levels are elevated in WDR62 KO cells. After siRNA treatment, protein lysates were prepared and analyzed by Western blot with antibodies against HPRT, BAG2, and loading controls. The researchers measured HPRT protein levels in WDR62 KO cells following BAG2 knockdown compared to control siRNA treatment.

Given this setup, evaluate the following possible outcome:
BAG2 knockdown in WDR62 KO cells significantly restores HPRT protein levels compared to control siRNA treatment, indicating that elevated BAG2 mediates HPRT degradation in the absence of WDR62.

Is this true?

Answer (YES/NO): YES